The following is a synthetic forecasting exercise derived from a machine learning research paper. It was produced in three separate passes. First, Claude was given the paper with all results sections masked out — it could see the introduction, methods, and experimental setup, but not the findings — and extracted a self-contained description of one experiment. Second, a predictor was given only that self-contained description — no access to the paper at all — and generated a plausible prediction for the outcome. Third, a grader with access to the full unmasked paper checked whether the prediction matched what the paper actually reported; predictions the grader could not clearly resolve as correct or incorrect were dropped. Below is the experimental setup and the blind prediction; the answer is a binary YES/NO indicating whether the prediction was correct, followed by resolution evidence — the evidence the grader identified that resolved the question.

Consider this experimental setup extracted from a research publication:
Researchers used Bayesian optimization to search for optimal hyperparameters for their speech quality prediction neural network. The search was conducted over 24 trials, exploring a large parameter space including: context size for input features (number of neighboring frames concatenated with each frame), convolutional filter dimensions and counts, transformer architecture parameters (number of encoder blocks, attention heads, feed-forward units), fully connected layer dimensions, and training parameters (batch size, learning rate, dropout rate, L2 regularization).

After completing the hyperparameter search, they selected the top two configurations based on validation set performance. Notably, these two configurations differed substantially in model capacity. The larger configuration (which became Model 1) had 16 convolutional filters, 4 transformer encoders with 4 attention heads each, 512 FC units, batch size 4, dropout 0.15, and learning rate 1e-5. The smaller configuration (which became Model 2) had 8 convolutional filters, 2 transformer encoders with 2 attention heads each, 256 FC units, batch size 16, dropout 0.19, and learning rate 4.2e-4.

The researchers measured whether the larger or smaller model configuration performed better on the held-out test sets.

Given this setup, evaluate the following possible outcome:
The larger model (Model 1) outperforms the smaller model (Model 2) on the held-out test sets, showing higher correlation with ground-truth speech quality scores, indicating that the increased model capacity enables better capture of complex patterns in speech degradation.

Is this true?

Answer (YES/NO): NO